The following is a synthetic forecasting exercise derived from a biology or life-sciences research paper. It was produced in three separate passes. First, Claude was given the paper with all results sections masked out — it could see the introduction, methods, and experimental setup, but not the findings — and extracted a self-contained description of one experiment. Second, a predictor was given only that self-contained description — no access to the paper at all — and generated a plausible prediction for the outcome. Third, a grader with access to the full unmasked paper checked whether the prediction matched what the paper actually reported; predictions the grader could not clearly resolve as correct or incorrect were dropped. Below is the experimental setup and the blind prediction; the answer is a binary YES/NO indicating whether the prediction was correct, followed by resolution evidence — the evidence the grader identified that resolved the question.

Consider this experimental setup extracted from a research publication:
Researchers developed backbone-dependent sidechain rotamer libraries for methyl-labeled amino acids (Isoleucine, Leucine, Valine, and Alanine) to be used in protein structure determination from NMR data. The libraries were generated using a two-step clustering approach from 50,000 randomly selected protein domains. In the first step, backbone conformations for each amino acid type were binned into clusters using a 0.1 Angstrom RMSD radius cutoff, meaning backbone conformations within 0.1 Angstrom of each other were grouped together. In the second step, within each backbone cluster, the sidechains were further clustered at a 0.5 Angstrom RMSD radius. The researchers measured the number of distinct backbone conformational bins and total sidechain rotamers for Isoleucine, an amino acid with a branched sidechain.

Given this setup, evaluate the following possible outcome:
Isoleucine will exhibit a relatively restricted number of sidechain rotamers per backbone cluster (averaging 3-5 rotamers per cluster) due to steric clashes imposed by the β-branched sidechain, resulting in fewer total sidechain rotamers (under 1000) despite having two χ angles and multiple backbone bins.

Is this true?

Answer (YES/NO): NO